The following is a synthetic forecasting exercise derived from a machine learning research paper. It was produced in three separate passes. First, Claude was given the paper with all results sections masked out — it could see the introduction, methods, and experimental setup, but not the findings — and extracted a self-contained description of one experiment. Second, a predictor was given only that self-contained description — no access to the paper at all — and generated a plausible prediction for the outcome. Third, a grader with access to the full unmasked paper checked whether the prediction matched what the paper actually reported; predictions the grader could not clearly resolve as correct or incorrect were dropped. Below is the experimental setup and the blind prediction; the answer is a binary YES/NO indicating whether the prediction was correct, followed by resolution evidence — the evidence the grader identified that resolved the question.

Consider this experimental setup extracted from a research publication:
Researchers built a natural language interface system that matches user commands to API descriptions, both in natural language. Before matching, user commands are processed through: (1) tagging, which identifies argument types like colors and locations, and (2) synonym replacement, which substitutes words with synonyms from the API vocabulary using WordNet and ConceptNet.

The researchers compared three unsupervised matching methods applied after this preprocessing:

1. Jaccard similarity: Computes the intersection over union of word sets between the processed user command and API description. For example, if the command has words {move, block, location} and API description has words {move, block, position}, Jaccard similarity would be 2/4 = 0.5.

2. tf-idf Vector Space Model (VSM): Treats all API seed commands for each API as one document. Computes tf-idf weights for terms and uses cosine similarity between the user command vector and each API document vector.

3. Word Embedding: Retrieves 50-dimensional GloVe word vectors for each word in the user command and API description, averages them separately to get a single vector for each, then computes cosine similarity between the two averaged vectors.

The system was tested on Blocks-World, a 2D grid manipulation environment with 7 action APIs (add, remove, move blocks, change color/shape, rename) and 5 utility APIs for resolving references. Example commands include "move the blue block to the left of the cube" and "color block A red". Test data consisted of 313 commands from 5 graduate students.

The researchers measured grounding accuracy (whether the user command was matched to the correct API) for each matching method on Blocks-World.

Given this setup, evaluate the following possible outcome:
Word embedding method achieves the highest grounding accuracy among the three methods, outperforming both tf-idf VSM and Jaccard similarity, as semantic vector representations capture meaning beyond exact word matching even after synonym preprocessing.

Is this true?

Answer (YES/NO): NO